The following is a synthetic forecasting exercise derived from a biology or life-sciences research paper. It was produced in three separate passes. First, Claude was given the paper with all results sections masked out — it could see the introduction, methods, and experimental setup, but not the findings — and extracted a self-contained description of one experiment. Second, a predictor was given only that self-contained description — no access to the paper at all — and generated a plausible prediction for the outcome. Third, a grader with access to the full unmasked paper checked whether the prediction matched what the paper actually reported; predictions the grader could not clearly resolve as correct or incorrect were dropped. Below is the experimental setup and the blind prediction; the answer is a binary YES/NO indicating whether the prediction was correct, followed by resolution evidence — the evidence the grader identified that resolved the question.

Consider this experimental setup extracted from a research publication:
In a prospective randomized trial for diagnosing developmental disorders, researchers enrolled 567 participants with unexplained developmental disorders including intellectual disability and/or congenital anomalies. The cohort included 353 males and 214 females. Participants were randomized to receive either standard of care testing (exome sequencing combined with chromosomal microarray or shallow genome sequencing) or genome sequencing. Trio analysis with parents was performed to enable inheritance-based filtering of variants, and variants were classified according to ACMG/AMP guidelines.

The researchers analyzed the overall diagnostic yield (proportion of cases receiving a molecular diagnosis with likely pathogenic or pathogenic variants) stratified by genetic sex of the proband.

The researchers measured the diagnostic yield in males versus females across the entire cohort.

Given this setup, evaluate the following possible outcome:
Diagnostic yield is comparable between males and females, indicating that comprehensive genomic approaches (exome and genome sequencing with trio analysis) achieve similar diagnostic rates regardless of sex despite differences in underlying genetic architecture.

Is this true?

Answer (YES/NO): NO